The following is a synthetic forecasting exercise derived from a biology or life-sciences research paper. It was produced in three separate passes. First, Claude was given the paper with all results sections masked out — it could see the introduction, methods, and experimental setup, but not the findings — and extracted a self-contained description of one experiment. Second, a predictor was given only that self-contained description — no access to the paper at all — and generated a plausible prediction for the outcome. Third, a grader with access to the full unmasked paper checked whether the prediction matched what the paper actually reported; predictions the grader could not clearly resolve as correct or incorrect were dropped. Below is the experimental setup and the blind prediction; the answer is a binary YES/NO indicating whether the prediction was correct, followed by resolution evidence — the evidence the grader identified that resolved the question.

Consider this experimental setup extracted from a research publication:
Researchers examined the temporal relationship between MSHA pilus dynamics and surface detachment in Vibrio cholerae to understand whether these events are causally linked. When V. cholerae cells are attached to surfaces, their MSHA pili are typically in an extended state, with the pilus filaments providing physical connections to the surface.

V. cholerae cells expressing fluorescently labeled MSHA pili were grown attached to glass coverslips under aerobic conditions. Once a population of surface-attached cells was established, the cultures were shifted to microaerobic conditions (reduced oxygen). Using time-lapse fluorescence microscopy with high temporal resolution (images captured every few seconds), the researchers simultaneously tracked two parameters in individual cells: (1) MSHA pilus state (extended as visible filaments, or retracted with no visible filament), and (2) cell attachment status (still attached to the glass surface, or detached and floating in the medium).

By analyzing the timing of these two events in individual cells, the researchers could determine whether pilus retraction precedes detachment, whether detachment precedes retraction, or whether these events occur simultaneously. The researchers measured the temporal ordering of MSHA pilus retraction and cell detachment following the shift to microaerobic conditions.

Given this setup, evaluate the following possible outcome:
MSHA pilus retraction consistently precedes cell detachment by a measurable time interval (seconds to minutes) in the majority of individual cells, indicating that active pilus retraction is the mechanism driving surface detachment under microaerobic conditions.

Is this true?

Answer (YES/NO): YES